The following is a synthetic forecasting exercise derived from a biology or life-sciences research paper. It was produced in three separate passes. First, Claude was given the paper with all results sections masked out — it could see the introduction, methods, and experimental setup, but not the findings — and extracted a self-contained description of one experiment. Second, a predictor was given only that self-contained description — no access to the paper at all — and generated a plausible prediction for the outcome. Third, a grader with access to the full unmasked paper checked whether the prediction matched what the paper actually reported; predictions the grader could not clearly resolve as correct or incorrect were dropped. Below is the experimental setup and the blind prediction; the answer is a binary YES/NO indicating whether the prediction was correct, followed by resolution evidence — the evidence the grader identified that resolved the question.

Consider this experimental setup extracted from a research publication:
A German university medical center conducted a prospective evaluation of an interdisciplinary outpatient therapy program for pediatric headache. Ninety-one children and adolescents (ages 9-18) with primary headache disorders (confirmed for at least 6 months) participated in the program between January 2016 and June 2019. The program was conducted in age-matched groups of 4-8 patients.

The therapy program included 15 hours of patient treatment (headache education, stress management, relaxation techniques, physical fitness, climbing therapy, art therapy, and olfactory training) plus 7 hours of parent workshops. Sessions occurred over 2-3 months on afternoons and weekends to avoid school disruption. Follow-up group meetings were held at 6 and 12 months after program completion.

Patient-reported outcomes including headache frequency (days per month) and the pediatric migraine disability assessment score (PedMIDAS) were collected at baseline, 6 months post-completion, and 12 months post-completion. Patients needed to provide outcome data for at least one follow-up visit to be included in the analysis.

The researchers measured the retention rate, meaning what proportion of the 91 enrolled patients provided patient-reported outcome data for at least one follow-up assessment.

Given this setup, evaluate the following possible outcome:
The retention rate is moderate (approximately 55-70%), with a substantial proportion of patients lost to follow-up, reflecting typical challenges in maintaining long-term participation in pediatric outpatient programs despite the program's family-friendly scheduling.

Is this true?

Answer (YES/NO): NO